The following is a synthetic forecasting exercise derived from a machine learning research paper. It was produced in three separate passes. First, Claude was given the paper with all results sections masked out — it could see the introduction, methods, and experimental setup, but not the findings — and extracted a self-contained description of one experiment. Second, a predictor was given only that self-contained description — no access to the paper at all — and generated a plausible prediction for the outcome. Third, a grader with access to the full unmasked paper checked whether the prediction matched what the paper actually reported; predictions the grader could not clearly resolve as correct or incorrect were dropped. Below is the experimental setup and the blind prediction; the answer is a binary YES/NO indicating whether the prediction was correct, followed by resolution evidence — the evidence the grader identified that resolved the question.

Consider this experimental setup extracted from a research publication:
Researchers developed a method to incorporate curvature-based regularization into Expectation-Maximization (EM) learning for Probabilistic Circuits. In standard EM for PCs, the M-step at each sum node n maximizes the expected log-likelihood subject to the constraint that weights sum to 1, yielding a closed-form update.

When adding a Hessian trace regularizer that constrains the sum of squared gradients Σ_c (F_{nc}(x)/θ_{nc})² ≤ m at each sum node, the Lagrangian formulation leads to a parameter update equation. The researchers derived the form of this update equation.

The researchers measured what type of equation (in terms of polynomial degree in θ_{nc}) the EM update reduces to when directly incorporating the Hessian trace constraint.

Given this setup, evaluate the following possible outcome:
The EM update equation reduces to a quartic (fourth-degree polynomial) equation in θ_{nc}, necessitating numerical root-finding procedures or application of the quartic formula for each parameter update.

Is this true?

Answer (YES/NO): NO